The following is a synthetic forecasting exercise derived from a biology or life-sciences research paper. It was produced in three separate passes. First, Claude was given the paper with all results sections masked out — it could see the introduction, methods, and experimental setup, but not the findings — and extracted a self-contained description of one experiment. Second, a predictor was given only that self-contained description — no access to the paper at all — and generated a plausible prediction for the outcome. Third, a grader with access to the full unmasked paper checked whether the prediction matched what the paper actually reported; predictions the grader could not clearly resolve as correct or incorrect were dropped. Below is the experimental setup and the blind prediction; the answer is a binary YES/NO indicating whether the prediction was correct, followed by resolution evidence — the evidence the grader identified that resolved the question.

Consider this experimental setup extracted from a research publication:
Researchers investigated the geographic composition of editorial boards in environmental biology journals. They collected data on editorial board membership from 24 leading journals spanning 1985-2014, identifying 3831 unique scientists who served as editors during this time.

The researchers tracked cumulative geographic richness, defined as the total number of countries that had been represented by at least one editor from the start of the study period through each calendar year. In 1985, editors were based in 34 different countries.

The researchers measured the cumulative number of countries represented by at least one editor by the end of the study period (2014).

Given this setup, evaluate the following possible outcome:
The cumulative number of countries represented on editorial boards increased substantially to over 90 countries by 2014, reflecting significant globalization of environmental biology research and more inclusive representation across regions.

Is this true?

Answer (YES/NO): NO